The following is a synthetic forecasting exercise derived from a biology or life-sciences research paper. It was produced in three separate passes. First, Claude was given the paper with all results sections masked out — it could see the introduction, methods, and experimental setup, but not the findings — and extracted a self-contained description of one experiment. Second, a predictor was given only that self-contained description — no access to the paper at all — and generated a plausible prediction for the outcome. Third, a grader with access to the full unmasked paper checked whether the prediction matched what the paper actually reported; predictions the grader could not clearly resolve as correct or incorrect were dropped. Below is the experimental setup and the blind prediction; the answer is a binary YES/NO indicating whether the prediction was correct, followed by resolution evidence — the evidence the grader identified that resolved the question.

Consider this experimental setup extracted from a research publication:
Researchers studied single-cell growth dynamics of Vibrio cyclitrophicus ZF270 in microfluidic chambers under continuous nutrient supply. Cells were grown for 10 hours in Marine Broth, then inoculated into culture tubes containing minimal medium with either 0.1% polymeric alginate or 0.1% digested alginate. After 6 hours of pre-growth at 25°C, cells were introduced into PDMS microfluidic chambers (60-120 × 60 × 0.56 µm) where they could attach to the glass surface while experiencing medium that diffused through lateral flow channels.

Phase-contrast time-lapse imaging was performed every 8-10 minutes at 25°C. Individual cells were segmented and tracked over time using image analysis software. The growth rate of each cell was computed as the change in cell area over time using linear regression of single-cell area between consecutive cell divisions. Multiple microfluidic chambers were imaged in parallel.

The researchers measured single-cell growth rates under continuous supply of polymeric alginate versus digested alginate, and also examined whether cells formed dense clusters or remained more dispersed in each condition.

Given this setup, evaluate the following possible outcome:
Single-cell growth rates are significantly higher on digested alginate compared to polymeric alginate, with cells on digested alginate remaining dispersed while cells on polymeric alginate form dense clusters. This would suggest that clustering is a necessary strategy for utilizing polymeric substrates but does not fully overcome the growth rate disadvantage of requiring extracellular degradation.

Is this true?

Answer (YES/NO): NO